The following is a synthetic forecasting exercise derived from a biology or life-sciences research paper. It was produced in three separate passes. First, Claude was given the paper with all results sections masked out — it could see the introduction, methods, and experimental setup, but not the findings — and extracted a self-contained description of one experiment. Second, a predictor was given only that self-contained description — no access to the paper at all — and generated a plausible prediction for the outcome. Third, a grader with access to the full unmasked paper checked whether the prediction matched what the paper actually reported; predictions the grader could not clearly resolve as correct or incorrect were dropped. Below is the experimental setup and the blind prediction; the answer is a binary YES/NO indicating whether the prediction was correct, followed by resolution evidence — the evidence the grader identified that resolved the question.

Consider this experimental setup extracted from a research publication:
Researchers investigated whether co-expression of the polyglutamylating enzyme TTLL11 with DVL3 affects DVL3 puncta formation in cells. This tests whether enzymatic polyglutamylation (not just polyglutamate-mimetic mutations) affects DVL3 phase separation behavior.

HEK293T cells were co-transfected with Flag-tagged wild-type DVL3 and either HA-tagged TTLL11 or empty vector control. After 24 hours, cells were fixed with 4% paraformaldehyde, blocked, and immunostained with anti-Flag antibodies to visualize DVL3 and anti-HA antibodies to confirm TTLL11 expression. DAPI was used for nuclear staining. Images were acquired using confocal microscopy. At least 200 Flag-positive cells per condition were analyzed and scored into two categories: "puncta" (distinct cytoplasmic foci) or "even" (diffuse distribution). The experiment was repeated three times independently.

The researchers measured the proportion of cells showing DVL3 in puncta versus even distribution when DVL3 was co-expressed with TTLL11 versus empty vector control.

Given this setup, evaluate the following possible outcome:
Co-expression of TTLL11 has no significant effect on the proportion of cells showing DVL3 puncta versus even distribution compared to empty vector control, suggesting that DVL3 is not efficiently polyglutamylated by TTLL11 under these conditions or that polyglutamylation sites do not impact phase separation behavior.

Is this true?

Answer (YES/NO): NO